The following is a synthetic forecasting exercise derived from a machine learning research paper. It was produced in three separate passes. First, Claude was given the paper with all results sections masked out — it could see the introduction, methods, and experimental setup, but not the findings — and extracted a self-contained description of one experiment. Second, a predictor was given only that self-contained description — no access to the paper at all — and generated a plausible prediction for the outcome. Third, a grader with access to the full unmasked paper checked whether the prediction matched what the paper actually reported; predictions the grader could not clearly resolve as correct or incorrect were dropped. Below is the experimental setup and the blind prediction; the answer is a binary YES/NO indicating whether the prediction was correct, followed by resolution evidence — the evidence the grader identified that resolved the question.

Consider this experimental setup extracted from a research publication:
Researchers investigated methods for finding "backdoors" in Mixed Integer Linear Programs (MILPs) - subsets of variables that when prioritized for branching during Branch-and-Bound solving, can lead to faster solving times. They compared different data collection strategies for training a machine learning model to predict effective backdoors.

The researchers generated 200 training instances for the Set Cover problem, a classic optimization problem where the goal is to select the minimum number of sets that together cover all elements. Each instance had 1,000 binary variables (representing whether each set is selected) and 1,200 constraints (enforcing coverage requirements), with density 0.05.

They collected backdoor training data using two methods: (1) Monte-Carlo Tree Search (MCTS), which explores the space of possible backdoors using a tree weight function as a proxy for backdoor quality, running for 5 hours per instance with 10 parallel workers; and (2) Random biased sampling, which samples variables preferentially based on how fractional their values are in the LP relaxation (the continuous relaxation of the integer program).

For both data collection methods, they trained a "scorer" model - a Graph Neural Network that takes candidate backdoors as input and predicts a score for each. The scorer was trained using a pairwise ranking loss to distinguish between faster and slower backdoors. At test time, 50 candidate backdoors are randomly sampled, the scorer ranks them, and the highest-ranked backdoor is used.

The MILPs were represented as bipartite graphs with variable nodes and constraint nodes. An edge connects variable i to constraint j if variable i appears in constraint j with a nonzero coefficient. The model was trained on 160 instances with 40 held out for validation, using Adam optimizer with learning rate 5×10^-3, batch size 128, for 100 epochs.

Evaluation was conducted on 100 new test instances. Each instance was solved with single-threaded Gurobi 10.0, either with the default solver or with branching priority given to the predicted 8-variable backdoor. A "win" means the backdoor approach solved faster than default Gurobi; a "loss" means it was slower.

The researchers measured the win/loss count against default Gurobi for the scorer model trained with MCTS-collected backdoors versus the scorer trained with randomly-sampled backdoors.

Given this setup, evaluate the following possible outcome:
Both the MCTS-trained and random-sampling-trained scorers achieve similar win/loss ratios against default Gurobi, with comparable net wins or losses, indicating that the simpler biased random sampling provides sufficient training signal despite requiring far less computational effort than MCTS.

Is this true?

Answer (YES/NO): NO